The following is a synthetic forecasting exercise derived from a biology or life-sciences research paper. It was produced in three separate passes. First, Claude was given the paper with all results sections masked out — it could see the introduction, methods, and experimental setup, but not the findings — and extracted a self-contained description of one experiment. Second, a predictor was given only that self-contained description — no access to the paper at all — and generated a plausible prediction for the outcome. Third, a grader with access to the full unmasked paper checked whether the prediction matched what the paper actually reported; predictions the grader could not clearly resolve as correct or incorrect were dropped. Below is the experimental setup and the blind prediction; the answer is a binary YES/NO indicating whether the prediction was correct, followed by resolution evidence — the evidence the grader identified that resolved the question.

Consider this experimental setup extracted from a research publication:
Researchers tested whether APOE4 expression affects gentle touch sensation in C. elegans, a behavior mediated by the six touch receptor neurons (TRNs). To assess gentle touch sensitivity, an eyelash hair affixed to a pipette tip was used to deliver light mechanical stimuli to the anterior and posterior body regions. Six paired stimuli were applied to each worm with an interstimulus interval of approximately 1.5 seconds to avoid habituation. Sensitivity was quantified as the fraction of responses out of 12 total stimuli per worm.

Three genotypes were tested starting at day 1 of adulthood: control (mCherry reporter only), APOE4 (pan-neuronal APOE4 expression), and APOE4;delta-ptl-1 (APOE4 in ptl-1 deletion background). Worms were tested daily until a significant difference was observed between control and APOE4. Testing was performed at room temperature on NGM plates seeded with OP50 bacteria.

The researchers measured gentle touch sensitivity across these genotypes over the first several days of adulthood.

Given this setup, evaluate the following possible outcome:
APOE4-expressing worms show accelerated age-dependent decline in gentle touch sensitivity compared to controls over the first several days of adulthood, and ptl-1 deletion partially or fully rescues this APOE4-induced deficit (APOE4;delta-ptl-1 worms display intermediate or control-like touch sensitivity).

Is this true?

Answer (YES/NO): NO